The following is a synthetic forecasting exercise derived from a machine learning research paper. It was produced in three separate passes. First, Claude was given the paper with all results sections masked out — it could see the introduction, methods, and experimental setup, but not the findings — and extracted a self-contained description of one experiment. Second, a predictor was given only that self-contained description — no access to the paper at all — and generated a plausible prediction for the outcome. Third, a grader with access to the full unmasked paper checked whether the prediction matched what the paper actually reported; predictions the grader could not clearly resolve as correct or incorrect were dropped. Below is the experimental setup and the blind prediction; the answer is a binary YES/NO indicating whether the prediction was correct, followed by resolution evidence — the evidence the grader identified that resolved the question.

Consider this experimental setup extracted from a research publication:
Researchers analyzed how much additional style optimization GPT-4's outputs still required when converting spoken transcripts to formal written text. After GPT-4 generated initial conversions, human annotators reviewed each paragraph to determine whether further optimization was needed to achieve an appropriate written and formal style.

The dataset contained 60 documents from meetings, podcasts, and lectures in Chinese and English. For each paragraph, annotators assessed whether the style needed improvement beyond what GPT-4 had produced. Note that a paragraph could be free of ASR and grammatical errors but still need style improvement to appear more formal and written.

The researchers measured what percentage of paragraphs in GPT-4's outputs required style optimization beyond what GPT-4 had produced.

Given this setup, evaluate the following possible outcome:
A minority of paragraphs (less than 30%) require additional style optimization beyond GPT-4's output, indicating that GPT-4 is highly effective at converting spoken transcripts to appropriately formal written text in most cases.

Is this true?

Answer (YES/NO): YES